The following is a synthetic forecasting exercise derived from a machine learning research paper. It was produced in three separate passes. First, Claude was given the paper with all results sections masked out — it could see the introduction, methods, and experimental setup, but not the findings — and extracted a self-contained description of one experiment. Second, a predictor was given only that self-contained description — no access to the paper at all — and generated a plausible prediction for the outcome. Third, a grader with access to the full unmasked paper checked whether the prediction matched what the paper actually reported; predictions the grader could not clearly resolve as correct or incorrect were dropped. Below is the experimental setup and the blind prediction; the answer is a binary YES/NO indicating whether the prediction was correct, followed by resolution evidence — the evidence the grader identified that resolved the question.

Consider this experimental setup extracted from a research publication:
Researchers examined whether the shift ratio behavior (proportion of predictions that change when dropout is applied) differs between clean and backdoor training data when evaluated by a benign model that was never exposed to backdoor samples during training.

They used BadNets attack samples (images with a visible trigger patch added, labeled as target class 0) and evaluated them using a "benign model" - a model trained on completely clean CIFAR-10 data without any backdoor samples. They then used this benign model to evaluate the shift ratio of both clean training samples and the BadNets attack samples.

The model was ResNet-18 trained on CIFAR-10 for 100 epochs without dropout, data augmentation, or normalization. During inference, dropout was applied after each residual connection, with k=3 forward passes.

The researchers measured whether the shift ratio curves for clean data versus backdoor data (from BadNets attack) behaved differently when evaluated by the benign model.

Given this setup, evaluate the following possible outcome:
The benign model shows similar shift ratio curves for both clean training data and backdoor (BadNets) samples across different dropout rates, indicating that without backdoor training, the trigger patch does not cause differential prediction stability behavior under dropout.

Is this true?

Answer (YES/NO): YES